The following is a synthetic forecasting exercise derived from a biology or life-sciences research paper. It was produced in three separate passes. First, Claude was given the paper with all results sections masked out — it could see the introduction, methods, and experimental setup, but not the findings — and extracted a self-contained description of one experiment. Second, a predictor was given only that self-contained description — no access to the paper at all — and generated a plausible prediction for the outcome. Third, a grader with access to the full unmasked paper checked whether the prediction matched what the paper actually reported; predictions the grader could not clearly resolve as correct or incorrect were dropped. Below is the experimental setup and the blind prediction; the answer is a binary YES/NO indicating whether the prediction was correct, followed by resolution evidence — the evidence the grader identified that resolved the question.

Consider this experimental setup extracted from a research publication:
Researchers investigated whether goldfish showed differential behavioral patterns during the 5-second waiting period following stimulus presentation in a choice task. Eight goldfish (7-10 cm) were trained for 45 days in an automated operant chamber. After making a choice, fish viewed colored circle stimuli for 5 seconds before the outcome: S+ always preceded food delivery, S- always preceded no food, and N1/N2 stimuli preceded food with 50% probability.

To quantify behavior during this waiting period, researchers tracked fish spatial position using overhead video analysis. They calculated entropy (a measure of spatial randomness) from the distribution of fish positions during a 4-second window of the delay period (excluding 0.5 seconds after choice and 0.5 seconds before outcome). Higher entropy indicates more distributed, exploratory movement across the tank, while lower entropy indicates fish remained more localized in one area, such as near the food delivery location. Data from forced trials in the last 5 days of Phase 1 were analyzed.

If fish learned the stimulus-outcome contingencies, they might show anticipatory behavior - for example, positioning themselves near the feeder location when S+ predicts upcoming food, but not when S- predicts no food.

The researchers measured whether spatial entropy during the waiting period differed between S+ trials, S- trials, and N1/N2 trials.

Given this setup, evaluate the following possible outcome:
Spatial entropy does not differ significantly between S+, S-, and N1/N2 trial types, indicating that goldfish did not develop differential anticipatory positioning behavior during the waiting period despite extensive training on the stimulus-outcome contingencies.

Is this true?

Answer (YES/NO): NO